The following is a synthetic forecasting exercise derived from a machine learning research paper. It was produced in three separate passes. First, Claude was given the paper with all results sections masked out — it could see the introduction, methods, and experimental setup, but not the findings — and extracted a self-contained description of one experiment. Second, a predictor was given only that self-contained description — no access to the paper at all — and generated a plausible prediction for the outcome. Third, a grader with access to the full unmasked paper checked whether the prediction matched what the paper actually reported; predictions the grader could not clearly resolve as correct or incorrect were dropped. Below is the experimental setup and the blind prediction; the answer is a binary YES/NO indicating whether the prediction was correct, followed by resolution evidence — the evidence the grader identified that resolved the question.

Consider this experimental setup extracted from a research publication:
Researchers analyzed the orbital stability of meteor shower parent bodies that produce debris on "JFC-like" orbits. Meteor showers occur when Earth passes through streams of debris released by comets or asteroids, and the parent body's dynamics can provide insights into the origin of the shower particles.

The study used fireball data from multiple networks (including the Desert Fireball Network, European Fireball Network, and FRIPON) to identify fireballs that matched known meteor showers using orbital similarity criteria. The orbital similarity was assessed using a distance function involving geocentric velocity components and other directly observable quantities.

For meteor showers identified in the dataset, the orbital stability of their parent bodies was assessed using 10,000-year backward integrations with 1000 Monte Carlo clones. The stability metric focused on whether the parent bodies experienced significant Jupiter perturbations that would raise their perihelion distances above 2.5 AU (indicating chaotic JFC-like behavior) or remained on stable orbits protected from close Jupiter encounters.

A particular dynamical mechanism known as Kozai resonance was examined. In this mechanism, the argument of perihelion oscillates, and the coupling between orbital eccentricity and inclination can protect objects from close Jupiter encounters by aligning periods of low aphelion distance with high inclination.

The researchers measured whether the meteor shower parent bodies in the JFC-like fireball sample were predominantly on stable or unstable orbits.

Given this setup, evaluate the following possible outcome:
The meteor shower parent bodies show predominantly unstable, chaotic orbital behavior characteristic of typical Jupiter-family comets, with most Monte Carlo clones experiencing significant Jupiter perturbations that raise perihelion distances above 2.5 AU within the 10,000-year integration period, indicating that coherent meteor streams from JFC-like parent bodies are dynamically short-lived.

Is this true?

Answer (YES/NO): NO